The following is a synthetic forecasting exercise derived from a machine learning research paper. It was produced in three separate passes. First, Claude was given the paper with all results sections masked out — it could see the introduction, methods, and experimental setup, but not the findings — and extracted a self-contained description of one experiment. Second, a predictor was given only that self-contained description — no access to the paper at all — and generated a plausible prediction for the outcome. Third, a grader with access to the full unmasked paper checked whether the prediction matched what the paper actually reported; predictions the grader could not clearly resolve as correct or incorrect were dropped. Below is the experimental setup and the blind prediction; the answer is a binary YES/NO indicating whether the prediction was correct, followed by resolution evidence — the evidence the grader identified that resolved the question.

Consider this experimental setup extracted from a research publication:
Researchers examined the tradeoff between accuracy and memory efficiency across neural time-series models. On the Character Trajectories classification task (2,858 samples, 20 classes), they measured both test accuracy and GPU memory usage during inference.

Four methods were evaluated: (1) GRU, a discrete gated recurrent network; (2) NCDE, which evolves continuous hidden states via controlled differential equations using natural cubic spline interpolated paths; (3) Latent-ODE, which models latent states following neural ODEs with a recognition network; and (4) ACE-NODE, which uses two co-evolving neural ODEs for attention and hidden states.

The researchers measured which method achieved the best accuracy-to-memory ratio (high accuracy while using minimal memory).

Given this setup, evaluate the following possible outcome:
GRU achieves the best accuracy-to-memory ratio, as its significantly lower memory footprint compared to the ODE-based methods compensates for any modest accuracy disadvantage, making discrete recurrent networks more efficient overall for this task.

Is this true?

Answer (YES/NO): YES